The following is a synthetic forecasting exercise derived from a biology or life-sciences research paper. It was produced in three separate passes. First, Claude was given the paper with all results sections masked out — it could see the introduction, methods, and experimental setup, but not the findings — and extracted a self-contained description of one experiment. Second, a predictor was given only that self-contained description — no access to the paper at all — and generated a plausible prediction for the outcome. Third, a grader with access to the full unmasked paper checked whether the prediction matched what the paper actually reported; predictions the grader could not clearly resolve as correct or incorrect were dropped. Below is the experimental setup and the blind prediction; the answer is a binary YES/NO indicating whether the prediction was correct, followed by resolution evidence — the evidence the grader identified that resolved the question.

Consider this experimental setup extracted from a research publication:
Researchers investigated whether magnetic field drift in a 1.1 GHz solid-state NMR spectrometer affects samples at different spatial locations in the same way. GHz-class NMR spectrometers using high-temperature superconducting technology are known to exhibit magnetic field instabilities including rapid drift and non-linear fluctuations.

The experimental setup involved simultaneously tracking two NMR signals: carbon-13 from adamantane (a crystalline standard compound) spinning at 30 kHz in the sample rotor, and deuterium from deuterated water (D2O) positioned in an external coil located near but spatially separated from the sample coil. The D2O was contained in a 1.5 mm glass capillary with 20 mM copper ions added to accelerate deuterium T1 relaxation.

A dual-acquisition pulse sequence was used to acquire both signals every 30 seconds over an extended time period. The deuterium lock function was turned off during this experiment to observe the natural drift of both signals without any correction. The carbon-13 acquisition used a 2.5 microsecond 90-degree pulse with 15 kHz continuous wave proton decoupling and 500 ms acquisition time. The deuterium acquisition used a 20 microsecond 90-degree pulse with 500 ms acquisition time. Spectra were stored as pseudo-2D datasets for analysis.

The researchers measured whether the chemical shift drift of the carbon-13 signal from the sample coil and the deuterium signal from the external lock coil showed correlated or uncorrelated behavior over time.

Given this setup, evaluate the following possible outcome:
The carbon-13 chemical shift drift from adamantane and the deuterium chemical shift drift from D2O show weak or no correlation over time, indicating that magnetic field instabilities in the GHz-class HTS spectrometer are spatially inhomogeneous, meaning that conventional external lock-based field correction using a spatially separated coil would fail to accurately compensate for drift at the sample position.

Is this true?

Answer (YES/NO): NO